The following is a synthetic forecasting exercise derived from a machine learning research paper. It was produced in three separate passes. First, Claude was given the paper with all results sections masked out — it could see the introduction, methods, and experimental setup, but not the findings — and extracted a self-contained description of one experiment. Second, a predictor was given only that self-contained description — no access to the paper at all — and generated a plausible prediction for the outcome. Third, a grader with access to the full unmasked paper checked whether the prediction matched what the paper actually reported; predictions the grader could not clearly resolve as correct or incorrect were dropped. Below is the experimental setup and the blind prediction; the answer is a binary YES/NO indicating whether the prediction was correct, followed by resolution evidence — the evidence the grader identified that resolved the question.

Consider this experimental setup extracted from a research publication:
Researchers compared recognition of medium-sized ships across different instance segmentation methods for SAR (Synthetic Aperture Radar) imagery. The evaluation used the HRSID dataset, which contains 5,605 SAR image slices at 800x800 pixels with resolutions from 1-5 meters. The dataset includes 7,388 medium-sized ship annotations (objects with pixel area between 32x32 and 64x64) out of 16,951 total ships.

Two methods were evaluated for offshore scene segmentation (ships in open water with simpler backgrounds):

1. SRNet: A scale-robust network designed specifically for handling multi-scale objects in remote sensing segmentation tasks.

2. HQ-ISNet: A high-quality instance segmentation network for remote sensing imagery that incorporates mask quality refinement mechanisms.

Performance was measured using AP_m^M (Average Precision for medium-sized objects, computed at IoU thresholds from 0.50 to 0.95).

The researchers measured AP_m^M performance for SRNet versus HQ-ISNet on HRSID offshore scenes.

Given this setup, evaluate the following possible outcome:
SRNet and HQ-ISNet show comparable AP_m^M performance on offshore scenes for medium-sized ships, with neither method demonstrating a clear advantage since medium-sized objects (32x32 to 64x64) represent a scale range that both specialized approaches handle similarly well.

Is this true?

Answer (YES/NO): NO